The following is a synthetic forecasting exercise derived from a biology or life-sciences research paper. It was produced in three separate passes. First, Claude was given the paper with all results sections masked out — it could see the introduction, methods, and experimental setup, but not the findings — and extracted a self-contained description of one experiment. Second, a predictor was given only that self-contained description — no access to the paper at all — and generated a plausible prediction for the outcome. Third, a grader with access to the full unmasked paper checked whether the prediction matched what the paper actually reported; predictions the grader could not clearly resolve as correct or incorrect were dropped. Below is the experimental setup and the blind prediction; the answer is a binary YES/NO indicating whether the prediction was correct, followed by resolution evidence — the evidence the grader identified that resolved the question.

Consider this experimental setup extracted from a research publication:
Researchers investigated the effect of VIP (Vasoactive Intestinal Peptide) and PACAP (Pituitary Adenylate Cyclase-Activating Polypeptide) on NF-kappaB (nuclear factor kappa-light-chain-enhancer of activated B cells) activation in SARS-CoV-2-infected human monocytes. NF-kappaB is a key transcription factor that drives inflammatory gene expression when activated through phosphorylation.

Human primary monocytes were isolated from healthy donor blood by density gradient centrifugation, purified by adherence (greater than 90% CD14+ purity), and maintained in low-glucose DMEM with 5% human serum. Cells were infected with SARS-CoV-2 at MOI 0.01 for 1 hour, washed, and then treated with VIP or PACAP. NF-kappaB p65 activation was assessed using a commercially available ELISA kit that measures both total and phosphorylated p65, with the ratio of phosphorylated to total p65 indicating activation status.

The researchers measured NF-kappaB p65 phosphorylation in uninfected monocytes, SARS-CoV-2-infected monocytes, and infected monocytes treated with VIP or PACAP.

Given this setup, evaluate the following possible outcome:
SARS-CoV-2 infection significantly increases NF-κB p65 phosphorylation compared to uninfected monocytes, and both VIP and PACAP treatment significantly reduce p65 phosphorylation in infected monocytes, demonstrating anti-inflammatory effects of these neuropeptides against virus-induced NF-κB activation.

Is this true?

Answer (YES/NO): YES